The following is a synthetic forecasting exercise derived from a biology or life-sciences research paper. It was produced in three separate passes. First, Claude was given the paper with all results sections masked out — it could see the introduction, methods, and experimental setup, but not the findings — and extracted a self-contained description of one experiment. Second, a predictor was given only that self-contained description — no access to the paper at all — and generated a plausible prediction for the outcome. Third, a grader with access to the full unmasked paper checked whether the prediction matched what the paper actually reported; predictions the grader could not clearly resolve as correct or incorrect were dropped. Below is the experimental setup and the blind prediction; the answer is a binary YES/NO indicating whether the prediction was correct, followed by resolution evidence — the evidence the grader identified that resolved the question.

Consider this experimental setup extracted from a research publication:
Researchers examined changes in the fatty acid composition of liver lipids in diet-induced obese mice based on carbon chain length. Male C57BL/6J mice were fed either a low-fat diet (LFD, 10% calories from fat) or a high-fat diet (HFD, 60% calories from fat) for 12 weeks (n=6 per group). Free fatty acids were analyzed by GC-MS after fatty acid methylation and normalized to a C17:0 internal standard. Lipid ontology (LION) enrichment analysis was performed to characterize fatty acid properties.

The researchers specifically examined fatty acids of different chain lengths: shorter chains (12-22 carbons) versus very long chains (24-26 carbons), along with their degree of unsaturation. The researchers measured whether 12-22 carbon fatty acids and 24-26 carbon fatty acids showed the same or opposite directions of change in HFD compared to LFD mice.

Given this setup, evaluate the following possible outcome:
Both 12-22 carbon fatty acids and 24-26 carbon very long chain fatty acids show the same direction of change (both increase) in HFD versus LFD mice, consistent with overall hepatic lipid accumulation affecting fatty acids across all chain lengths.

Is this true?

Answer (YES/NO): NO